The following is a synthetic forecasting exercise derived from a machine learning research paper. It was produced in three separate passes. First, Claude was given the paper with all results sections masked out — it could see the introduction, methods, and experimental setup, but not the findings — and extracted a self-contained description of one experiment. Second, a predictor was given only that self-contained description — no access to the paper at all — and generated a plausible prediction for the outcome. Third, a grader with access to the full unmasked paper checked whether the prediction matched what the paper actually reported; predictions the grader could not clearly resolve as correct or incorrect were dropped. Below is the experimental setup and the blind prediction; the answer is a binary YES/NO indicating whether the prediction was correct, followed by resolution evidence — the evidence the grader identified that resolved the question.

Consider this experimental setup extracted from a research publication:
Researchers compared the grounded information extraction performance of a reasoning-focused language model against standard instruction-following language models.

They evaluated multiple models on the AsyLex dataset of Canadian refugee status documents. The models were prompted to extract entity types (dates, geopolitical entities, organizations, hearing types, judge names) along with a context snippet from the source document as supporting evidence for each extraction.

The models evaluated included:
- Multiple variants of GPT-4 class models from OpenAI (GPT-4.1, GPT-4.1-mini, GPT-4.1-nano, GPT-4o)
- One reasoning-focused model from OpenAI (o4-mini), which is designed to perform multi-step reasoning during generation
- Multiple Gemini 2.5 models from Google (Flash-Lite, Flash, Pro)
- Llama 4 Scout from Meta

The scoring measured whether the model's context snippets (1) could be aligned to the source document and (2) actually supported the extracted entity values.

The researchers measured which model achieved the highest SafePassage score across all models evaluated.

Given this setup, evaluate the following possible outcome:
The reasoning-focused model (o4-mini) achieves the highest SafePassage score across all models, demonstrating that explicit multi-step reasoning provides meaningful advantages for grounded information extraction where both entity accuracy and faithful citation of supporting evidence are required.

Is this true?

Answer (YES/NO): YES